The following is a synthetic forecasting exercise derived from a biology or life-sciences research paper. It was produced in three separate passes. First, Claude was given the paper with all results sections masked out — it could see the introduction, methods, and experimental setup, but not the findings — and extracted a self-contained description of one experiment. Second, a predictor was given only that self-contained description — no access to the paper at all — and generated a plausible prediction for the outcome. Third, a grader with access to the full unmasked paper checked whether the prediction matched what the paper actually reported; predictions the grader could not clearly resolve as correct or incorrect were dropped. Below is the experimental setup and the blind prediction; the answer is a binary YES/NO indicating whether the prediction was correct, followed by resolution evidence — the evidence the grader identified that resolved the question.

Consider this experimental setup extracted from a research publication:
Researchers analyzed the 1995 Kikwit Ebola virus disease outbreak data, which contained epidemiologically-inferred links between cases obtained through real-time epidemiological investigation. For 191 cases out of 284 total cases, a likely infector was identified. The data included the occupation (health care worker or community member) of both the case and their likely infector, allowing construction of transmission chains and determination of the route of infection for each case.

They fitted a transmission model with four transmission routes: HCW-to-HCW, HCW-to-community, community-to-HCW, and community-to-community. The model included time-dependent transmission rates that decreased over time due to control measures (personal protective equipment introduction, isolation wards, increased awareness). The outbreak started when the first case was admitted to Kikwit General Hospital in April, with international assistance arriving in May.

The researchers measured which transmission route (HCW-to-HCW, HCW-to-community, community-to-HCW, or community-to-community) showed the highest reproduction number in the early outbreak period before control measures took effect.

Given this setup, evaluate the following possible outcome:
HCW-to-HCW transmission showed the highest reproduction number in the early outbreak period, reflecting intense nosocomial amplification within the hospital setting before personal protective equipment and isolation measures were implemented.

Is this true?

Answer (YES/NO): NO